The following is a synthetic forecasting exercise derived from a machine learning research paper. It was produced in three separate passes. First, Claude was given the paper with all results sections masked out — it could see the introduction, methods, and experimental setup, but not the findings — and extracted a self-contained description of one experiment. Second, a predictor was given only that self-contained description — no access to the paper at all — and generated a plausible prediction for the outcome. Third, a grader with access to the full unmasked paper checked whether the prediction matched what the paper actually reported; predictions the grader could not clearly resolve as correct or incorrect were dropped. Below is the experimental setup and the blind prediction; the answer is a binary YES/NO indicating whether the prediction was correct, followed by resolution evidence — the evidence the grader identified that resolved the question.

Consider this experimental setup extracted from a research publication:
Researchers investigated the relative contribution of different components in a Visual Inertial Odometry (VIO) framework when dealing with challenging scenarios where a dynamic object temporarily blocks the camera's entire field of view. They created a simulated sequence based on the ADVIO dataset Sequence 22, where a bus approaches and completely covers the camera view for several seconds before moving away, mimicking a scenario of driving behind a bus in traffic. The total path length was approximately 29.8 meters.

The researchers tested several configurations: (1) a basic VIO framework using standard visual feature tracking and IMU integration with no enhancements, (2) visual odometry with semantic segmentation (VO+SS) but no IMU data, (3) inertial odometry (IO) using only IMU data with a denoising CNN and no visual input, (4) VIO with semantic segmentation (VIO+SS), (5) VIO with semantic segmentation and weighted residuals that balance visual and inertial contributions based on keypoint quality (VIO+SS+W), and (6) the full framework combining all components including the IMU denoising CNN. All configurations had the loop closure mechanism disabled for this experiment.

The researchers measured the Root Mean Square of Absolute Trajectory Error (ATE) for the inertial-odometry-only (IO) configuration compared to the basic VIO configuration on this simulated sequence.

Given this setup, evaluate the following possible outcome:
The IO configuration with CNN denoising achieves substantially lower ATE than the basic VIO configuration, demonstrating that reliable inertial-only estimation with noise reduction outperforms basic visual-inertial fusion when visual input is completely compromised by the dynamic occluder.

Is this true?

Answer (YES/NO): NO